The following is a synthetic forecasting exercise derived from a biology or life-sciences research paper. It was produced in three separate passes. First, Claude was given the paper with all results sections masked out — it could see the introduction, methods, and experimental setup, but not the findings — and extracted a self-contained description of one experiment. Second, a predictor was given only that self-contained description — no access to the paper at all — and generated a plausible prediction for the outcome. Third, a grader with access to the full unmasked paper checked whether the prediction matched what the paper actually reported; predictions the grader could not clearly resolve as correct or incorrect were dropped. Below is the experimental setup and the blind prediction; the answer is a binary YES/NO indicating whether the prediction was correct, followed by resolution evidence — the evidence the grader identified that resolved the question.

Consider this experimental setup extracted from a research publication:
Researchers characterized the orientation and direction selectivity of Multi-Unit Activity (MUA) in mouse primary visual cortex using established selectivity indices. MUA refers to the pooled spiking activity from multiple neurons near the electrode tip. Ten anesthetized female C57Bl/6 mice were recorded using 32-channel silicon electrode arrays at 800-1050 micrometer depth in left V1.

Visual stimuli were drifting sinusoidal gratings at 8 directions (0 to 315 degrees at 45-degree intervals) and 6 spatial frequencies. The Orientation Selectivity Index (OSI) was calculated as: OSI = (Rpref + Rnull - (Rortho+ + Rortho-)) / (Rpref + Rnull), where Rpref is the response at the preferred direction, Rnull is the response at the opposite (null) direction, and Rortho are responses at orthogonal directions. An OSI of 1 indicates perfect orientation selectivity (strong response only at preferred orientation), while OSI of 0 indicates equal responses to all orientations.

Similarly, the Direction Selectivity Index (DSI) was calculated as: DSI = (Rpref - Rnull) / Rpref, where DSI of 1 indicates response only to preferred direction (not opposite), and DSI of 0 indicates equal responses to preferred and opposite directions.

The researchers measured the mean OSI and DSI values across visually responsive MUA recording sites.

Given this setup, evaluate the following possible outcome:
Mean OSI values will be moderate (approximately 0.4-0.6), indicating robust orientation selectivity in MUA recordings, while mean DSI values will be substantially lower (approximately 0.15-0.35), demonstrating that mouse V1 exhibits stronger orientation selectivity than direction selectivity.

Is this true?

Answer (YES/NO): NO